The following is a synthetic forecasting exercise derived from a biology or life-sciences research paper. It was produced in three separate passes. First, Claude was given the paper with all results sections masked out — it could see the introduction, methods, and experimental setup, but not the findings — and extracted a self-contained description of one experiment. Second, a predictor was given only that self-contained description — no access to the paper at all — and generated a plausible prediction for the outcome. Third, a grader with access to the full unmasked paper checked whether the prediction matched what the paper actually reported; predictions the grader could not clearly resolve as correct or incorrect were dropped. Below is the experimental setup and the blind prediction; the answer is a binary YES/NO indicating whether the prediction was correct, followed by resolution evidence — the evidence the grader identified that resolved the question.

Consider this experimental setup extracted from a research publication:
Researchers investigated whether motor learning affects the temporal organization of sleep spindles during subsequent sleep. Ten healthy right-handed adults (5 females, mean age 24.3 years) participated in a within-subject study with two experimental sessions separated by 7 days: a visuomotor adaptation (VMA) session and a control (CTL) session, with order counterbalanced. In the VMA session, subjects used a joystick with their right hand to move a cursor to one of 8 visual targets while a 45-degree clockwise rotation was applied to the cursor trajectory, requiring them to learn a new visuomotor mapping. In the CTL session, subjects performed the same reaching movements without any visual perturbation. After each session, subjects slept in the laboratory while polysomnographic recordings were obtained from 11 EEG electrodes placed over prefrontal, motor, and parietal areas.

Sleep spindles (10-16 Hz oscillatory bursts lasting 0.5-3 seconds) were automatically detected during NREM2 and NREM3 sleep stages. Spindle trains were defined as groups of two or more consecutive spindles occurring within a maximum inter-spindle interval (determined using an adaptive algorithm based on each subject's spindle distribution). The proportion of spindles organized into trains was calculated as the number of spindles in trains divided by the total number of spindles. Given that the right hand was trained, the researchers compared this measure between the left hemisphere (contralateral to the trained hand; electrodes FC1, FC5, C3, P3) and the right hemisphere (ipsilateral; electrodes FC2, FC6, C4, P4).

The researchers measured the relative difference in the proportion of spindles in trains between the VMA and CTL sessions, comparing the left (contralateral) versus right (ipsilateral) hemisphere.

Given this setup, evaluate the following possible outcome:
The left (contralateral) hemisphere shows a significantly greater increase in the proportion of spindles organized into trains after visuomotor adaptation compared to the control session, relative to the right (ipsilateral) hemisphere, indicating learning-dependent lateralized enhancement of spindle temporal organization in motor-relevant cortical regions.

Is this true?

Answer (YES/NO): YES